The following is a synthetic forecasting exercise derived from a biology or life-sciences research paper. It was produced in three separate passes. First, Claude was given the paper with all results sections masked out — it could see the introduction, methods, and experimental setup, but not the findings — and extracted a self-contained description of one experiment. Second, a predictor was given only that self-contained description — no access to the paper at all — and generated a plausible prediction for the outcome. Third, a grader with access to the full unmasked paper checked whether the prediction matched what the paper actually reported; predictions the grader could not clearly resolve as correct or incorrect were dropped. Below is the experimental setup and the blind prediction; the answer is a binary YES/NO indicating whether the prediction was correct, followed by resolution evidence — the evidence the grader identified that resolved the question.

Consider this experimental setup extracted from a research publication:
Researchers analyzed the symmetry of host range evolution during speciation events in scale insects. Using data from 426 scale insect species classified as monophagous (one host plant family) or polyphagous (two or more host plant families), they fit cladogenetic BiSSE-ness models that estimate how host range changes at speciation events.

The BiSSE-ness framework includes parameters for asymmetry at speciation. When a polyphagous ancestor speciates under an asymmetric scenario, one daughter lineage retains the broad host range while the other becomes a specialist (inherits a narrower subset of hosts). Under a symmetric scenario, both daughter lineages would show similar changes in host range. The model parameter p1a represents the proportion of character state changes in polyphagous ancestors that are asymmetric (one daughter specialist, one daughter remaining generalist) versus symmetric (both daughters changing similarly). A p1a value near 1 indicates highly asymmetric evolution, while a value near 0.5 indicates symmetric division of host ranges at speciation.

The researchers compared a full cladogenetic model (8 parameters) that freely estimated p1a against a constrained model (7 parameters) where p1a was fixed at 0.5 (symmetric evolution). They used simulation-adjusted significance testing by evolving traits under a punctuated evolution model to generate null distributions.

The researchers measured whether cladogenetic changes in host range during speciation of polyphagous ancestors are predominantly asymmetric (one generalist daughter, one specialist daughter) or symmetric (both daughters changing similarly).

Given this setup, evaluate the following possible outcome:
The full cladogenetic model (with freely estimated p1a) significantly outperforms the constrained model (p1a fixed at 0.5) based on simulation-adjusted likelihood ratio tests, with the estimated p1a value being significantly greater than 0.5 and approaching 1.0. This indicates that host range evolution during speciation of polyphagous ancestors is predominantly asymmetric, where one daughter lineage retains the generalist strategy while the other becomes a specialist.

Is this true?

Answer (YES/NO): YES